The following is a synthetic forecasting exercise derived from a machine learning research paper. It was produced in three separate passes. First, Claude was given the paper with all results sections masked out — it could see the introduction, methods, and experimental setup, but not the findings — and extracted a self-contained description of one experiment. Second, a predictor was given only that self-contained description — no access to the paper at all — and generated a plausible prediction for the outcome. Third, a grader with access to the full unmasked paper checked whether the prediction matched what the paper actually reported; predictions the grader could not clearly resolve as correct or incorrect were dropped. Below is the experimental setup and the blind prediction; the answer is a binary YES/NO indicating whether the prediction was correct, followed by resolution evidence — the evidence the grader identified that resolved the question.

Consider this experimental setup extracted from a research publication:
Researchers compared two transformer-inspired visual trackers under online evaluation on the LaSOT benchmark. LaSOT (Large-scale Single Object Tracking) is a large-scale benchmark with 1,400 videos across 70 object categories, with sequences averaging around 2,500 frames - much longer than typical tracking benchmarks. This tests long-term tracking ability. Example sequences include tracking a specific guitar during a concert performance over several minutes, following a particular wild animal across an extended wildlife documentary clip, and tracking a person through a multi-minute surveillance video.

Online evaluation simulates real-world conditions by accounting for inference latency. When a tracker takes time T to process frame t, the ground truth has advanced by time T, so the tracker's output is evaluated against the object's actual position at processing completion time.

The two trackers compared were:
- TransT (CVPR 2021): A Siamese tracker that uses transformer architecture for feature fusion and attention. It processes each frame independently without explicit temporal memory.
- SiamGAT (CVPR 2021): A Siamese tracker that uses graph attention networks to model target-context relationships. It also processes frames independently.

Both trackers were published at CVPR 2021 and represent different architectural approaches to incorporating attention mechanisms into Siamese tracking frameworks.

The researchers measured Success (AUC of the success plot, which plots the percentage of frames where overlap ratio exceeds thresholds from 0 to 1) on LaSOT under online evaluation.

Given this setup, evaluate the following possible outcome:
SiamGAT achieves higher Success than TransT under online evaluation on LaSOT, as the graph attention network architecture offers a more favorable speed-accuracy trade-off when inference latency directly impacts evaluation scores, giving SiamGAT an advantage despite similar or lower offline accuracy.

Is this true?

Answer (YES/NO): NO